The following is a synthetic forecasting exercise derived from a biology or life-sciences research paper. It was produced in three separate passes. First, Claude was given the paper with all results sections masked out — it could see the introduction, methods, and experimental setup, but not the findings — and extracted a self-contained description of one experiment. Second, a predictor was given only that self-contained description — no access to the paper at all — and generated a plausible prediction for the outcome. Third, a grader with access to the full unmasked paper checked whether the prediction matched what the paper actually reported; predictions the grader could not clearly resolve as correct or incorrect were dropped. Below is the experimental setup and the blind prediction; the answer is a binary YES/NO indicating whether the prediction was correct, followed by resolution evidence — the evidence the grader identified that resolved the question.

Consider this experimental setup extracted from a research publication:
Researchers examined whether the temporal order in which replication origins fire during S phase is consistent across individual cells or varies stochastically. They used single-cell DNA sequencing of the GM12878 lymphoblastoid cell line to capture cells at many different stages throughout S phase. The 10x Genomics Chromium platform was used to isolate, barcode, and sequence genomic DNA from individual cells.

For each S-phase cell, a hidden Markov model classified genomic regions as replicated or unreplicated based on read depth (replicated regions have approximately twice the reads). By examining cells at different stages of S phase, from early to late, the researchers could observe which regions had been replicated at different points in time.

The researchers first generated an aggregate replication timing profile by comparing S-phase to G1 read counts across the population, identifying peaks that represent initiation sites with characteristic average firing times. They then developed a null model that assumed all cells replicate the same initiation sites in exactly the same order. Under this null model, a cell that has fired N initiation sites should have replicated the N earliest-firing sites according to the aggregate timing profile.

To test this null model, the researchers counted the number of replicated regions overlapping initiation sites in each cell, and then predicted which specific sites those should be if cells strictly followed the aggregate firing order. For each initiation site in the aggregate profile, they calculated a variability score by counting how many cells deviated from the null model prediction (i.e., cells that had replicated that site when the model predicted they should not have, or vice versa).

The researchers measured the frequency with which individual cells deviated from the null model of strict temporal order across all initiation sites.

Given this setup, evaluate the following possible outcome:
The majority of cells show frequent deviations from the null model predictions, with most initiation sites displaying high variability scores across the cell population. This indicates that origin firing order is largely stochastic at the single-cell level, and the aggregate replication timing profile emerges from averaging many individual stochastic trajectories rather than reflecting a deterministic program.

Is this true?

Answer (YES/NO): NO